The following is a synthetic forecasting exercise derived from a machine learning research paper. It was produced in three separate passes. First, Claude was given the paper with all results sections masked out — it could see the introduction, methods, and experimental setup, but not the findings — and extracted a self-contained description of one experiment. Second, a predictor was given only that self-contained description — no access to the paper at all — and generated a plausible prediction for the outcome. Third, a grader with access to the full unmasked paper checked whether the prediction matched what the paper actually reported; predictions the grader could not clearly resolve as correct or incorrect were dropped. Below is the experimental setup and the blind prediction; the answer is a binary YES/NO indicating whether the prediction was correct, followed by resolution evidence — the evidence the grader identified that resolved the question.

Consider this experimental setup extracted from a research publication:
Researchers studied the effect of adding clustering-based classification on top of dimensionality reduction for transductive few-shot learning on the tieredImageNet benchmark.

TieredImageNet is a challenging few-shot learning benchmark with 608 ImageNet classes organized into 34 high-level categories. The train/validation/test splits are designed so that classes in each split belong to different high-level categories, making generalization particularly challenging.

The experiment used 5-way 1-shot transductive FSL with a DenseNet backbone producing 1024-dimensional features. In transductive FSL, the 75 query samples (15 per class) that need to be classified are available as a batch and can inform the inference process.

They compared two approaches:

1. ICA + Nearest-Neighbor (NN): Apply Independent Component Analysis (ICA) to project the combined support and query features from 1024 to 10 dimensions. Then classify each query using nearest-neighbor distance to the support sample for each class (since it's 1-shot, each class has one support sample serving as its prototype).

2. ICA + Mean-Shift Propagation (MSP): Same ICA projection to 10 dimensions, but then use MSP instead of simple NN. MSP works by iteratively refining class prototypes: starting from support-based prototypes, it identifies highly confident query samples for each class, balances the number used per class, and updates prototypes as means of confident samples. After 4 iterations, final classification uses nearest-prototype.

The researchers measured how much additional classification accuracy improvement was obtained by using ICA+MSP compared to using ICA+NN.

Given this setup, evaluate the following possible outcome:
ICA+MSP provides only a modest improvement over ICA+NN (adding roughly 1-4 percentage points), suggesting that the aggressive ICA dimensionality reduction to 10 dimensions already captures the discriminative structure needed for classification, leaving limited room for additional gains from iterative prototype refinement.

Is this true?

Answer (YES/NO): NO